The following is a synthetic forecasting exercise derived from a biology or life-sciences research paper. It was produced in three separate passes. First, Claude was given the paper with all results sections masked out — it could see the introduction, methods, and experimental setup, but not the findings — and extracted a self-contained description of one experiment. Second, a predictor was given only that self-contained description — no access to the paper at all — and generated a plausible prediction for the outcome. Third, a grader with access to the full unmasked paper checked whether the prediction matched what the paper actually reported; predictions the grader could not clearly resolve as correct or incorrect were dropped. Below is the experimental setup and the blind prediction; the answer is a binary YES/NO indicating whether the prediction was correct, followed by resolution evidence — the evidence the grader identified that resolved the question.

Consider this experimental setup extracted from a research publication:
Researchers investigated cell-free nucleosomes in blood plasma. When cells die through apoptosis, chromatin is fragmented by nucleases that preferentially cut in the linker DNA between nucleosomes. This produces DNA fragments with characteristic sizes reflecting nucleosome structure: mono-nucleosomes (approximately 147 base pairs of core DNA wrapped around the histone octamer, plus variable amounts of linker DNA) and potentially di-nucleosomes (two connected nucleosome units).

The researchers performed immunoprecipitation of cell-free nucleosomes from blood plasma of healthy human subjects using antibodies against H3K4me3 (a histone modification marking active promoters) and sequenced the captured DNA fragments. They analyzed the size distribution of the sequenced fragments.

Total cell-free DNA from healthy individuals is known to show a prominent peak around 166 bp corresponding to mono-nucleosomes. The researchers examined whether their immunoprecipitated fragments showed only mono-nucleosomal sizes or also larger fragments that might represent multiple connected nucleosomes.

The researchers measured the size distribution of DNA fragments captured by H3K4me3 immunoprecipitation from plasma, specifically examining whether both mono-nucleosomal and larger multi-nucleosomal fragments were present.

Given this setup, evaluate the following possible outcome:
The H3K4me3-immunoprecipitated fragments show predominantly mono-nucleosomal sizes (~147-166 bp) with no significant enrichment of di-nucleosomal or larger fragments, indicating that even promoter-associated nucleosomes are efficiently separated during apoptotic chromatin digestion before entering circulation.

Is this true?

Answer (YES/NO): NO